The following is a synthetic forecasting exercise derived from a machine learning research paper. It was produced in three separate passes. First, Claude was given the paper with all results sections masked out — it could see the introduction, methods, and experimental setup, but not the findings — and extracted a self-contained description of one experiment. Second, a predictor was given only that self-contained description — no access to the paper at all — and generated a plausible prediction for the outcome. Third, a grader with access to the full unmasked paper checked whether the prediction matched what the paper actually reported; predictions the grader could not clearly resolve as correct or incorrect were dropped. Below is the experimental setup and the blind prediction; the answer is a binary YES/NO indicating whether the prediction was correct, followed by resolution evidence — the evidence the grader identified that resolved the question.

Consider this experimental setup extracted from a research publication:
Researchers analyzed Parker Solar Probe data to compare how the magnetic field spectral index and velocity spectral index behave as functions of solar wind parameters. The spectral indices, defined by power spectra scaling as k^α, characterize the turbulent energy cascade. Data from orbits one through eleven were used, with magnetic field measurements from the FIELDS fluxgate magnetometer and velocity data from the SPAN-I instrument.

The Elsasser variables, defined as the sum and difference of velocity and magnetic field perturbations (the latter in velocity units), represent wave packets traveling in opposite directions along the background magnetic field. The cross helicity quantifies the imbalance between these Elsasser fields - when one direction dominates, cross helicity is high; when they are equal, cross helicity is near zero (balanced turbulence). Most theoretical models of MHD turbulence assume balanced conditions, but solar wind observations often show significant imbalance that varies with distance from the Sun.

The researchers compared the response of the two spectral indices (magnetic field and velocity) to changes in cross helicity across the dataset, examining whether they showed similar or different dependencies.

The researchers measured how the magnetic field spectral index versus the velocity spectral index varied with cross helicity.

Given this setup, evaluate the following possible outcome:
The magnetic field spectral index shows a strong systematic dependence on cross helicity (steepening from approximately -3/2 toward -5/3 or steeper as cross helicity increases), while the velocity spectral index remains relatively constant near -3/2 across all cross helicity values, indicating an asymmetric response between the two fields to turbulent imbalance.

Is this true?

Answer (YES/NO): NO